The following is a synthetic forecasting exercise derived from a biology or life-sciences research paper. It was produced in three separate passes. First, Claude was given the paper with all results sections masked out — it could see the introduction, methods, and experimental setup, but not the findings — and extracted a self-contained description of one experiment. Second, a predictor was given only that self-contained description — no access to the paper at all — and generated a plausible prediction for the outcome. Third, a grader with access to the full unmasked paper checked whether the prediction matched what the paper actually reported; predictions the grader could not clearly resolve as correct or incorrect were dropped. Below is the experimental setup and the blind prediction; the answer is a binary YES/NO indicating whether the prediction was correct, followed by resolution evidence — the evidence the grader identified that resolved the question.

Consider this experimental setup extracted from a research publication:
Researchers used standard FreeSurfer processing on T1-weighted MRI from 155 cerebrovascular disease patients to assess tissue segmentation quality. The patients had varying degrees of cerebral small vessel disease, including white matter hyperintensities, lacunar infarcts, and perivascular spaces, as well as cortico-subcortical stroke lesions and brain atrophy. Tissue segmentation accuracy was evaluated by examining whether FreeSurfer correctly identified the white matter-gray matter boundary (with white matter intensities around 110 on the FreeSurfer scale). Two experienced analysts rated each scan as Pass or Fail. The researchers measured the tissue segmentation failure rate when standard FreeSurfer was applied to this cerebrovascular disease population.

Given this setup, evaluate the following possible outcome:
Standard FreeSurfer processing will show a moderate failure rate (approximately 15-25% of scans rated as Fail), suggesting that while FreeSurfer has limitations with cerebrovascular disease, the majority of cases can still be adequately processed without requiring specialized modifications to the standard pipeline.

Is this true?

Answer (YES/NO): NO